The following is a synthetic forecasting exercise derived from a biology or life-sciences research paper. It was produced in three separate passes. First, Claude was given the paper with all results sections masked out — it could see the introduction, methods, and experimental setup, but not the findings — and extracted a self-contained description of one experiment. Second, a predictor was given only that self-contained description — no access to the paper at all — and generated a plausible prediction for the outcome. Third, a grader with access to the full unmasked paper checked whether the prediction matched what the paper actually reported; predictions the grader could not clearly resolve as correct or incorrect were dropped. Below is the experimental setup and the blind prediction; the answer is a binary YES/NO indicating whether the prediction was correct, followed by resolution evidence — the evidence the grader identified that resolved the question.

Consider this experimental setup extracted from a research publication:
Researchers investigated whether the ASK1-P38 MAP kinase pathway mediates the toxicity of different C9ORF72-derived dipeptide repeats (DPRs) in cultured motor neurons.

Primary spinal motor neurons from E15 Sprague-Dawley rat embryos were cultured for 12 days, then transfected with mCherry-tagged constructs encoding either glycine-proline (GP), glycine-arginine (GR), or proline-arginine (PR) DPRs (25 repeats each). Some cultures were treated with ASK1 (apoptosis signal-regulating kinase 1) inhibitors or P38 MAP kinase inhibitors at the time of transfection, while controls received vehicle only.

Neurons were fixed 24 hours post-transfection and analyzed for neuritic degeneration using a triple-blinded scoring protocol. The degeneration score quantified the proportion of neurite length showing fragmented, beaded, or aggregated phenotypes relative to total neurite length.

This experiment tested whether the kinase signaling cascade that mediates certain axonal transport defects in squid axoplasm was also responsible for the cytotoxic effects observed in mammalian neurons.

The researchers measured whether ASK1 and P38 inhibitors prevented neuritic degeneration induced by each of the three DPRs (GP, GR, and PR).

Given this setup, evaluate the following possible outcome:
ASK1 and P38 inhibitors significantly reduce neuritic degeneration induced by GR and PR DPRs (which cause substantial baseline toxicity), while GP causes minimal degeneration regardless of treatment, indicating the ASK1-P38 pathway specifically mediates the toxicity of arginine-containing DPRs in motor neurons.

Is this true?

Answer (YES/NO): NO